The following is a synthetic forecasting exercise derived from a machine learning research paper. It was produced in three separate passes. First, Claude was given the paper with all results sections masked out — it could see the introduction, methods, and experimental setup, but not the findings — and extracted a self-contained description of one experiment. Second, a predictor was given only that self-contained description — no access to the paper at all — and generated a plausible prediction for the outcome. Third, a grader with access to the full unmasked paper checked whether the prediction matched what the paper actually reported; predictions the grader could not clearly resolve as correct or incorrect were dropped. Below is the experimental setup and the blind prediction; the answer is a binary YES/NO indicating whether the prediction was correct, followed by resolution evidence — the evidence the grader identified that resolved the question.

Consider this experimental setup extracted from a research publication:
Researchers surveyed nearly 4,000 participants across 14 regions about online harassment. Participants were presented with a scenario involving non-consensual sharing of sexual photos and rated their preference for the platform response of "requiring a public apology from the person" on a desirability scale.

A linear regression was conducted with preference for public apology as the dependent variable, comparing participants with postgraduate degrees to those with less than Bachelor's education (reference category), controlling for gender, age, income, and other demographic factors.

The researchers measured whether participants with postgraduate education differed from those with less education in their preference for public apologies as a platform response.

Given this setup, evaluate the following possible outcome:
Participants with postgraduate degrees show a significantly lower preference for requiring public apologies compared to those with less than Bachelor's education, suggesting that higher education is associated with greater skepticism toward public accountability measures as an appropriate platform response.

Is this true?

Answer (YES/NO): NO